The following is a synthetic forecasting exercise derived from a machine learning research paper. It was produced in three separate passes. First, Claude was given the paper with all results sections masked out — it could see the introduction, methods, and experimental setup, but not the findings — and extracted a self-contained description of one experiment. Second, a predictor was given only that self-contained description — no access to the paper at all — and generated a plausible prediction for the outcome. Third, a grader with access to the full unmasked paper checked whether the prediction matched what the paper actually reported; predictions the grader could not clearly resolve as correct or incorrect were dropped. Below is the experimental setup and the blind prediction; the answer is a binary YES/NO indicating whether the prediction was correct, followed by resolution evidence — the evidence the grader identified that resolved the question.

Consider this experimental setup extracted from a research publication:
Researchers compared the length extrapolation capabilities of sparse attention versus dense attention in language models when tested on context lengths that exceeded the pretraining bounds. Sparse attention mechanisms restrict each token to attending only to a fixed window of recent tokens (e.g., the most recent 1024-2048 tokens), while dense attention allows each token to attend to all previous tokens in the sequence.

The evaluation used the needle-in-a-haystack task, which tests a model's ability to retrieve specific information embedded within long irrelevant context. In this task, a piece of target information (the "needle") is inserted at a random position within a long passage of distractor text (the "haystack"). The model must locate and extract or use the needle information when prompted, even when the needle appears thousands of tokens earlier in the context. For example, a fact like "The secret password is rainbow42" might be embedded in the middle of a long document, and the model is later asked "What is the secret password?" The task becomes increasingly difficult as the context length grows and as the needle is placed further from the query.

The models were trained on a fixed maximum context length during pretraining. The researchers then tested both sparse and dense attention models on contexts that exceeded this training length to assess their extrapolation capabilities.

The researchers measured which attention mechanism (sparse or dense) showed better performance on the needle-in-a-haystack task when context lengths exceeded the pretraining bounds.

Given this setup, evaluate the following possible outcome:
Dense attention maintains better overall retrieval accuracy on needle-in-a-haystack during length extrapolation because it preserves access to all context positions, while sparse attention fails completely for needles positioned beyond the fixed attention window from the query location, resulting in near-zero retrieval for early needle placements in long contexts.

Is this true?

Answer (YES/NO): NO